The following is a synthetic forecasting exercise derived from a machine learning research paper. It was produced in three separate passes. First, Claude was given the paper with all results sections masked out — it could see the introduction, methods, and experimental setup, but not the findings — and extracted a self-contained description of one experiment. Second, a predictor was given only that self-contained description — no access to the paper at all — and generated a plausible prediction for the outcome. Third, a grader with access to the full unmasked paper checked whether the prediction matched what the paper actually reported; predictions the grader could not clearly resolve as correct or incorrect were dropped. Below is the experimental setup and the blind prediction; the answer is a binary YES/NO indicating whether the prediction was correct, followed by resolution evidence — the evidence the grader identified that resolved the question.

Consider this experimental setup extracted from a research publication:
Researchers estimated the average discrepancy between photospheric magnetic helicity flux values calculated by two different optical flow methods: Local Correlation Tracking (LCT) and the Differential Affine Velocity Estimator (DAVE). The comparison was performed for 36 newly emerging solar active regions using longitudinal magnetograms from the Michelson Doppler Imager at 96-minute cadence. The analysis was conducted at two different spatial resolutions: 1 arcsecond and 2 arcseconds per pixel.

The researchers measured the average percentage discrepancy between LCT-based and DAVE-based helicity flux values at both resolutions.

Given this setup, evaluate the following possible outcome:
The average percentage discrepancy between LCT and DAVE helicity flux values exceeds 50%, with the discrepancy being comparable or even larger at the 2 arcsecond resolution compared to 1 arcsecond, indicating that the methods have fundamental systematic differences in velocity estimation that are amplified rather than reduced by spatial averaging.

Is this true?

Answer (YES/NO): NO